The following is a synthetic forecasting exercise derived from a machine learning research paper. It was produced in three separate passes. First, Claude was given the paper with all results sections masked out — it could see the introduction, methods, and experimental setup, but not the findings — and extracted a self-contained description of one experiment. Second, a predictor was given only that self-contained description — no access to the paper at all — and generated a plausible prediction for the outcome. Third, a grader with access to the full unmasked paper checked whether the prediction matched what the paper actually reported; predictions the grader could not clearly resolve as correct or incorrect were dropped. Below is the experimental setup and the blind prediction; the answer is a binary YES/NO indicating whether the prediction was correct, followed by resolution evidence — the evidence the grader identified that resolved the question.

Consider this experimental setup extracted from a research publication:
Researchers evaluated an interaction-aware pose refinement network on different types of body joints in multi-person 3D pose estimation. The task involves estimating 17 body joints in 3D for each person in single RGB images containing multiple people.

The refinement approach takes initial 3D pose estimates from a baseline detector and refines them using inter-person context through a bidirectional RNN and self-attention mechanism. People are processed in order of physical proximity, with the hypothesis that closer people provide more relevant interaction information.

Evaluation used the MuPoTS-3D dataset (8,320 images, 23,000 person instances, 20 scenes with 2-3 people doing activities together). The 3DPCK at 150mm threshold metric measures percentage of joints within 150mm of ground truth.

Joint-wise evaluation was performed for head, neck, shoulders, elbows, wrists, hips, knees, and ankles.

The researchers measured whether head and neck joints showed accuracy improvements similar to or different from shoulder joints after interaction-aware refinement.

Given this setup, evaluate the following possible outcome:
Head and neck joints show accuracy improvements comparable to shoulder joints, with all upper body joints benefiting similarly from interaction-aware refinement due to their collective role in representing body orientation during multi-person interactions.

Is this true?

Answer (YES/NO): NO